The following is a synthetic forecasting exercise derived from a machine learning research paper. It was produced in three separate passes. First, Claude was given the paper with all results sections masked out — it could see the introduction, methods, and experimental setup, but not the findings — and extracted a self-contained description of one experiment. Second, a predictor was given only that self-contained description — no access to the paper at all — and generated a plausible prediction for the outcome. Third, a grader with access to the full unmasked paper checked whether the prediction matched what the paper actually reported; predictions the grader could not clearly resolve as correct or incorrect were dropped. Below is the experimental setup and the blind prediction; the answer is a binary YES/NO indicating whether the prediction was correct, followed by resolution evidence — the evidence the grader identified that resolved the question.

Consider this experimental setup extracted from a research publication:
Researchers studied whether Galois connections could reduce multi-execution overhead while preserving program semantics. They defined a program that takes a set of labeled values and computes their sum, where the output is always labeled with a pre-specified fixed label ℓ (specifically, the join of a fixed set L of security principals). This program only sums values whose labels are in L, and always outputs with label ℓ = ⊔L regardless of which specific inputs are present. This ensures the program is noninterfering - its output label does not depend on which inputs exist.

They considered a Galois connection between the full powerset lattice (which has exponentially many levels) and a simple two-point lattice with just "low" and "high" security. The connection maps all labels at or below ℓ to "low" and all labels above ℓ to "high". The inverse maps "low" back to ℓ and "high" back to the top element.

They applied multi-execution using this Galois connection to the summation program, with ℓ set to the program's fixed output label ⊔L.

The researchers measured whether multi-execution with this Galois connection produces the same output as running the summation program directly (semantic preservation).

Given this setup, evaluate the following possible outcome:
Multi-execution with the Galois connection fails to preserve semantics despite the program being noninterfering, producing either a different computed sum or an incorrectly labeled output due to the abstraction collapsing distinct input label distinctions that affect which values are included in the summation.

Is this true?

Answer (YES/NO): NO